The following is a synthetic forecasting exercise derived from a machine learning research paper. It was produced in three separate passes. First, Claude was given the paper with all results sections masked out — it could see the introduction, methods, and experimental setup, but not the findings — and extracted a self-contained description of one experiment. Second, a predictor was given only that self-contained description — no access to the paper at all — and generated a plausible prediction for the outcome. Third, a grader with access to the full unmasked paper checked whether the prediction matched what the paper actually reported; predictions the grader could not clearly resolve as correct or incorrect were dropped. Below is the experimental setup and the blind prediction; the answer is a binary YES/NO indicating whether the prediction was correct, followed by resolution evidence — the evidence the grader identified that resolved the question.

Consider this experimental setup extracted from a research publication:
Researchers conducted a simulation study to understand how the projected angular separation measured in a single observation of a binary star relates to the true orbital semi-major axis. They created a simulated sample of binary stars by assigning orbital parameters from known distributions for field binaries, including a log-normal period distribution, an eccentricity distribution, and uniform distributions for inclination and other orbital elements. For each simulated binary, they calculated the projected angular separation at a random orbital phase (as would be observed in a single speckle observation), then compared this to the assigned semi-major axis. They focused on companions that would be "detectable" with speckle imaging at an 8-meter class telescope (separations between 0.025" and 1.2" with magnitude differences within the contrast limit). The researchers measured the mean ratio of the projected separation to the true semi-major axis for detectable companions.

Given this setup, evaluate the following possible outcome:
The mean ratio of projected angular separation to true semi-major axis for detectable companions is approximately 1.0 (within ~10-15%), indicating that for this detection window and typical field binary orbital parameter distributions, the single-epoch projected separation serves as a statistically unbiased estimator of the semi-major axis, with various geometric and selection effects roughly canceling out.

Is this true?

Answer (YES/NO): YES